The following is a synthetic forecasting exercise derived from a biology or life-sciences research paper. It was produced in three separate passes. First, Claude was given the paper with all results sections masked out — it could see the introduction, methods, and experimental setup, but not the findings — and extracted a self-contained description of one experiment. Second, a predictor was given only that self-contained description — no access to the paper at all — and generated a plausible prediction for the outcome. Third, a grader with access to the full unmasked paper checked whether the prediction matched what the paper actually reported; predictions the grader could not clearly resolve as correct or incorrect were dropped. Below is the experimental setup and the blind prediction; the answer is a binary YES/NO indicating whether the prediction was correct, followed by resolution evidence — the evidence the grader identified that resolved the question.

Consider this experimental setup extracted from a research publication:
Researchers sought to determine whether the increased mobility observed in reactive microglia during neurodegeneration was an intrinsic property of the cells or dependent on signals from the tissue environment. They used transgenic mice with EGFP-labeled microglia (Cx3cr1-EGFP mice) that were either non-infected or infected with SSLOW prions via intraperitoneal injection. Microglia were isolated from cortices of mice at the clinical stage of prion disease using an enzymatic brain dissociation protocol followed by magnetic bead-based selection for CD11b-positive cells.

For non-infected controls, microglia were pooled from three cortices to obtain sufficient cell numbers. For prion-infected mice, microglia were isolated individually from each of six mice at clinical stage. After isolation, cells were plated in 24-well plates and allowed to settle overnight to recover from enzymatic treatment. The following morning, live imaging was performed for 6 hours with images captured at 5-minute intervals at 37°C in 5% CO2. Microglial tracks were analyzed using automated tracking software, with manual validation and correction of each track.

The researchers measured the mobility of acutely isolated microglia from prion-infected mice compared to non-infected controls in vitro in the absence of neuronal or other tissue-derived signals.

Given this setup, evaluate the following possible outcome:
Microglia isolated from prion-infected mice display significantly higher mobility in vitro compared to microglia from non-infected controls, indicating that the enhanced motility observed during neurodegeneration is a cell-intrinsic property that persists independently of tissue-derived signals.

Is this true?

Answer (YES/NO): YES